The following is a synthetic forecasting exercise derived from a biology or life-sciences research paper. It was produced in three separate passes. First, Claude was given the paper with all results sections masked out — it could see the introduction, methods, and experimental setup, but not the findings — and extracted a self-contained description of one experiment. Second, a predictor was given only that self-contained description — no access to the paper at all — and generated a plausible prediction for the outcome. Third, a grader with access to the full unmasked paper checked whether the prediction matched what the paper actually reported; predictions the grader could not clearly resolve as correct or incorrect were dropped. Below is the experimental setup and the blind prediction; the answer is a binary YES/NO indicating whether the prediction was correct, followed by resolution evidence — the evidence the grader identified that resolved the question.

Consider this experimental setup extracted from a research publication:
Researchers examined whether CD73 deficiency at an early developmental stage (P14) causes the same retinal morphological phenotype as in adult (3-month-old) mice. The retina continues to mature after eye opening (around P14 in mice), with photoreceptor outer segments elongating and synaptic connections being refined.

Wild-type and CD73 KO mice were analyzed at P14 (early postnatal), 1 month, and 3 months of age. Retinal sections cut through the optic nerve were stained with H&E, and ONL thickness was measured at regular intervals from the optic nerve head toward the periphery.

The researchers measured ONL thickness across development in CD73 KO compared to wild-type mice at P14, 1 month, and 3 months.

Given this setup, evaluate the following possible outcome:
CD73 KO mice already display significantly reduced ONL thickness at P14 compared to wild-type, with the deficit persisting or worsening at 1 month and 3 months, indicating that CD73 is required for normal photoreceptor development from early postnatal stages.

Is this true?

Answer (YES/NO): NO